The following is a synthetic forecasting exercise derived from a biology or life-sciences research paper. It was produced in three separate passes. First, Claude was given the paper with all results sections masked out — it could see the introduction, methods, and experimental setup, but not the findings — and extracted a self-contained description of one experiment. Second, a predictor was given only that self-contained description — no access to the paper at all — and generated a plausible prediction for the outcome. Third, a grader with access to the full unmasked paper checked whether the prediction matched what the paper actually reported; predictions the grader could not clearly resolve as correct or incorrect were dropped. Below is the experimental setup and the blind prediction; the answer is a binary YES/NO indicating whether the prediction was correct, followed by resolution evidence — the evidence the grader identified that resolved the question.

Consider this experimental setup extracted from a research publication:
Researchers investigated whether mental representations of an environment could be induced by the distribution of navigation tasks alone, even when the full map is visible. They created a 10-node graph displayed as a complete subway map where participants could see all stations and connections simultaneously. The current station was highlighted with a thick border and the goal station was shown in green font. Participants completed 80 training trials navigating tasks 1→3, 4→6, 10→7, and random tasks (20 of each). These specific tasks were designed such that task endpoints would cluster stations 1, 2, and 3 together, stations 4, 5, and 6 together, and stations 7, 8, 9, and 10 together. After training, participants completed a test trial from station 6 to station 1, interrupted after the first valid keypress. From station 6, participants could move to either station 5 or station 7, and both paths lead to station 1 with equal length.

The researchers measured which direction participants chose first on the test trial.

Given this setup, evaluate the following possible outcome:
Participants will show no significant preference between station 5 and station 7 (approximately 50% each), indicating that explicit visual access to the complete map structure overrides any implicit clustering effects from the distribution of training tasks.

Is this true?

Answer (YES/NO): NO